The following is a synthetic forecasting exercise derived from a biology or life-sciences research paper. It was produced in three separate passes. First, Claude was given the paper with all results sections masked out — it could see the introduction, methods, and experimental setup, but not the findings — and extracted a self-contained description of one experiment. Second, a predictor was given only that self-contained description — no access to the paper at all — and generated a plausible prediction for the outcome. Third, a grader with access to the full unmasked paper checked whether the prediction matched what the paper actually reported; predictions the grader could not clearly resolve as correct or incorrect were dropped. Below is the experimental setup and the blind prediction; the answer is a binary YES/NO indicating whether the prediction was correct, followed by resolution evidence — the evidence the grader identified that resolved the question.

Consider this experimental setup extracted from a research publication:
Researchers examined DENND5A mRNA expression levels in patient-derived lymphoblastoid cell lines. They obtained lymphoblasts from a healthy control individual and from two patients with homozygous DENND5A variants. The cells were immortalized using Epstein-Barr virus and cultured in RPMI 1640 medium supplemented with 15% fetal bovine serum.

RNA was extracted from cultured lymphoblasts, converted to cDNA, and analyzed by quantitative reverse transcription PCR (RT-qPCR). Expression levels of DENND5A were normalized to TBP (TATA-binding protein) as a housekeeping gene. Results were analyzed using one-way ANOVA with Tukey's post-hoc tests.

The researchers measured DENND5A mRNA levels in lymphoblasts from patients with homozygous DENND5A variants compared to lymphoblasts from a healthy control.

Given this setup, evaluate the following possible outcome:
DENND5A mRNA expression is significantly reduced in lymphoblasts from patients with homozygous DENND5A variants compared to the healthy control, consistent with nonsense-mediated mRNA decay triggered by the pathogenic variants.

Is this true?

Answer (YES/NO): NO